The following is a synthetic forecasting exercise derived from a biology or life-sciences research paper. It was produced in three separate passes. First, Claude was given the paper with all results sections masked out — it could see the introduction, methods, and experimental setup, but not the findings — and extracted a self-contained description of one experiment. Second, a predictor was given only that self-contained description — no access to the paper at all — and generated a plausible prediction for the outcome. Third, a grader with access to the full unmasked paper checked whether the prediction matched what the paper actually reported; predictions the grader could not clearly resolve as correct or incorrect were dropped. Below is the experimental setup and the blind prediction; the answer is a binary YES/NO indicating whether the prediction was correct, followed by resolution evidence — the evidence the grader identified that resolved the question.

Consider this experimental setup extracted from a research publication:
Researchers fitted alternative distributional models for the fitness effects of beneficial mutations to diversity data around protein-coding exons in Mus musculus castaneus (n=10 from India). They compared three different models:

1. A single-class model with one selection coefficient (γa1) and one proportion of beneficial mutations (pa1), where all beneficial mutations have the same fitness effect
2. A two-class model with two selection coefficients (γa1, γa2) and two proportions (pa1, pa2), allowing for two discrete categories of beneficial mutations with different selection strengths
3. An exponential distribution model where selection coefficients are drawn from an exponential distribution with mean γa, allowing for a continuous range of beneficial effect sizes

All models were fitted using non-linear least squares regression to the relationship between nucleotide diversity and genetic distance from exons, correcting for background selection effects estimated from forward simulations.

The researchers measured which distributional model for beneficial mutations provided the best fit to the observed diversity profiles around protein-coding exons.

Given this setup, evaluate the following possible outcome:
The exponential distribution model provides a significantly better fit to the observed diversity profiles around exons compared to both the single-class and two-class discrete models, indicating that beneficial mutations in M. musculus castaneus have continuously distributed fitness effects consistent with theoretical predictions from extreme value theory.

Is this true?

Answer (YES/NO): NO